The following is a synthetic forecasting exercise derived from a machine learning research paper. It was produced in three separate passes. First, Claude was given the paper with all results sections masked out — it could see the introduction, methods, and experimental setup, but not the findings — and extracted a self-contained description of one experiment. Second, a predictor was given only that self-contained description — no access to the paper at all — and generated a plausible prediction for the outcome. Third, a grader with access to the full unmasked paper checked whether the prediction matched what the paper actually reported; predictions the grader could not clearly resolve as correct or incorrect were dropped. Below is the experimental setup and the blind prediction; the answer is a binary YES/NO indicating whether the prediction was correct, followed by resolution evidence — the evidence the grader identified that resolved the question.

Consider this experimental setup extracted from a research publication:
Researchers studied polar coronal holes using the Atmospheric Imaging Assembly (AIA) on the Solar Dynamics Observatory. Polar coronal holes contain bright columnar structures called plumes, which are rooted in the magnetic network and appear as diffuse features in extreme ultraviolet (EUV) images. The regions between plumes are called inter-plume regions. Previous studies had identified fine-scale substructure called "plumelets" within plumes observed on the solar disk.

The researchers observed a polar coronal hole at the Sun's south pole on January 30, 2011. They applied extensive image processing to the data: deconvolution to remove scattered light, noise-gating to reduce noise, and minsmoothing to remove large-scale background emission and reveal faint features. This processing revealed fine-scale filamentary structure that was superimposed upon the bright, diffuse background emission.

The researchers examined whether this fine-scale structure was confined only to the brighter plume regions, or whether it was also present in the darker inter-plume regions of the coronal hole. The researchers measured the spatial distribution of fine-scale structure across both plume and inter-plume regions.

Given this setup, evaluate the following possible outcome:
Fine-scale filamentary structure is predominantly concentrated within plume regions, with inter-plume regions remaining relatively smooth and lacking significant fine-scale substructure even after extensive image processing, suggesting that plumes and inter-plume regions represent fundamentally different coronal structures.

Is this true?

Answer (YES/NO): NO